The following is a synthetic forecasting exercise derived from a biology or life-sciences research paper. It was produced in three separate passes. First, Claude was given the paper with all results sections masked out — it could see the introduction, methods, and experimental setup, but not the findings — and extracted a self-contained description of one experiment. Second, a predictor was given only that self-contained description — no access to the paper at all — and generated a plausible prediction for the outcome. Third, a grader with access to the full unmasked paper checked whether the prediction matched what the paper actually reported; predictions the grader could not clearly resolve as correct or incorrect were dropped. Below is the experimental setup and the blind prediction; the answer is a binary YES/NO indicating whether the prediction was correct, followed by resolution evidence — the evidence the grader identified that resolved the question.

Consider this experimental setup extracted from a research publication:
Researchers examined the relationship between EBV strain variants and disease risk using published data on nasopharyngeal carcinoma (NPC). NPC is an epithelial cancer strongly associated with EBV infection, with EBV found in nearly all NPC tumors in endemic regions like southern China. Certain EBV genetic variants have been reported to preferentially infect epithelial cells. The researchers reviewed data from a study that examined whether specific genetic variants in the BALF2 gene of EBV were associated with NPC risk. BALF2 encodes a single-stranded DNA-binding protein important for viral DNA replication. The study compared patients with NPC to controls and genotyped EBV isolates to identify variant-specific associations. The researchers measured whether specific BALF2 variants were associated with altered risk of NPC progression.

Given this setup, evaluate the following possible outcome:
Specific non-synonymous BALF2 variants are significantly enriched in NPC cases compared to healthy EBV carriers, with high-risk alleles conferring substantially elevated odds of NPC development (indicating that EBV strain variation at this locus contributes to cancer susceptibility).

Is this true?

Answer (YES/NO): YES